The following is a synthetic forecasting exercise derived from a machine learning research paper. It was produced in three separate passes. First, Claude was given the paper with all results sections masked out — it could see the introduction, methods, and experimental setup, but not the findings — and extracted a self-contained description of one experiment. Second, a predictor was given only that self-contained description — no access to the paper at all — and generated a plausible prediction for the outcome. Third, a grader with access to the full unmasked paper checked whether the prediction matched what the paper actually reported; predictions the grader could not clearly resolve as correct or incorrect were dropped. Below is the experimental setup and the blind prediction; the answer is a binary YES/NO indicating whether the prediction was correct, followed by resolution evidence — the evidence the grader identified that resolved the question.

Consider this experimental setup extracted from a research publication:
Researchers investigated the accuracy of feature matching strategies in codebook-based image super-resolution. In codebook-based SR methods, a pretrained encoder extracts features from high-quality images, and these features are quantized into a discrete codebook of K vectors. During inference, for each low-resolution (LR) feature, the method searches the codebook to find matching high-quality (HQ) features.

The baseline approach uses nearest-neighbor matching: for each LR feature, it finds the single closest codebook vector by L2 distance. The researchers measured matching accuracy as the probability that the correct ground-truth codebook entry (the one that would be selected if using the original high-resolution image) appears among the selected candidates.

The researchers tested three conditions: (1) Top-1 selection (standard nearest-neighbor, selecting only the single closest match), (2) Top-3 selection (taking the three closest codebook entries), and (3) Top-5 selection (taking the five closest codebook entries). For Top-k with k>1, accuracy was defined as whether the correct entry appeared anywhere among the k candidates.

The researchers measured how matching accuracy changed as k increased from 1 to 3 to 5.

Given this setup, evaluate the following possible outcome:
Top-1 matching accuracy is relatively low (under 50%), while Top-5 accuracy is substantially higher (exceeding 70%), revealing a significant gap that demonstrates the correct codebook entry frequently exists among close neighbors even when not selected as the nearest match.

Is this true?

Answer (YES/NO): NO